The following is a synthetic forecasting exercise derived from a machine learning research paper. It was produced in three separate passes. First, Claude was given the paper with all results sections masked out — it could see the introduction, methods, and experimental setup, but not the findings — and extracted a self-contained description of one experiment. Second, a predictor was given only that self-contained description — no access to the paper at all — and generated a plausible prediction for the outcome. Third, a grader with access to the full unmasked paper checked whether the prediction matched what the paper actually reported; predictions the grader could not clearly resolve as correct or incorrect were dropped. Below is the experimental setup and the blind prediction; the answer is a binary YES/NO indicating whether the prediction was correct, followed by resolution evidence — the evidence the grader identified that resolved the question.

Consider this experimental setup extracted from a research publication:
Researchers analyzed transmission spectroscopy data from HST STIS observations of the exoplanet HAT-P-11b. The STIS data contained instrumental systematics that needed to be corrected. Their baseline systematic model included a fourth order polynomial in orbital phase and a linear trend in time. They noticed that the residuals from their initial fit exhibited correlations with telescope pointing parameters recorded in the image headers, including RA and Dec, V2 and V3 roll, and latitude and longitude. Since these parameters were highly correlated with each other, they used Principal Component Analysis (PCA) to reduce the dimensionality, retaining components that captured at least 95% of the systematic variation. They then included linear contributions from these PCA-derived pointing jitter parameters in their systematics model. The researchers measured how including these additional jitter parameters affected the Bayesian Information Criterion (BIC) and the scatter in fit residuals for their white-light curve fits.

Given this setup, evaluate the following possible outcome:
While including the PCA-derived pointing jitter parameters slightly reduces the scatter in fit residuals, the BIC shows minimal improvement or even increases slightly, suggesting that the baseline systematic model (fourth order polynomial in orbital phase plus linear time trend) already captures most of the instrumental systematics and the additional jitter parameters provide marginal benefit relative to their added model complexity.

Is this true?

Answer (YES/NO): YES